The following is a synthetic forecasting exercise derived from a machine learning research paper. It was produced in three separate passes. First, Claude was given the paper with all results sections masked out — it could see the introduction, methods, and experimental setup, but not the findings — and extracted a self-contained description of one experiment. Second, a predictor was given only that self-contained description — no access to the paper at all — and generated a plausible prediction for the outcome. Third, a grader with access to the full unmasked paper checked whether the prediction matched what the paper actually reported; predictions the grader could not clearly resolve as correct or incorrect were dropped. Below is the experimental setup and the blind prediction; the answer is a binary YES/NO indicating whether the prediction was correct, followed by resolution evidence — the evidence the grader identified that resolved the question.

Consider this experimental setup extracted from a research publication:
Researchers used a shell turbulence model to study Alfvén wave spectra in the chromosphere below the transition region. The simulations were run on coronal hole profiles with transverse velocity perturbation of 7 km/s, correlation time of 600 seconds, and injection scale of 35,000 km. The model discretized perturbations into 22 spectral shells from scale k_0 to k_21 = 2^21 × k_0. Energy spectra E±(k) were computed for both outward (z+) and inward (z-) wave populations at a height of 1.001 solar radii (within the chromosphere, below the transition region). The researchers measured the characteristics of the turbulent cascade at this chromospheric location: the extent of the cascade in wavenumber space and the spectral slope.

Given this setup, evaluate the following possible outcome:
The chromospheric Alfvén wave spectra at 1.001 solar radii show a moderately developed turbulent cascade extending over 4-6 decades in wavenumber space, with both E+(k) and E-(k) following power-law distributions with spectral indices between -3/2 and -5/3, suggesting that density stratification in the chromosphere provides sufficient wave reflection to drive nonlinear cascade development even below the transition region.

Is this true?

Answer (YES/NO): YES